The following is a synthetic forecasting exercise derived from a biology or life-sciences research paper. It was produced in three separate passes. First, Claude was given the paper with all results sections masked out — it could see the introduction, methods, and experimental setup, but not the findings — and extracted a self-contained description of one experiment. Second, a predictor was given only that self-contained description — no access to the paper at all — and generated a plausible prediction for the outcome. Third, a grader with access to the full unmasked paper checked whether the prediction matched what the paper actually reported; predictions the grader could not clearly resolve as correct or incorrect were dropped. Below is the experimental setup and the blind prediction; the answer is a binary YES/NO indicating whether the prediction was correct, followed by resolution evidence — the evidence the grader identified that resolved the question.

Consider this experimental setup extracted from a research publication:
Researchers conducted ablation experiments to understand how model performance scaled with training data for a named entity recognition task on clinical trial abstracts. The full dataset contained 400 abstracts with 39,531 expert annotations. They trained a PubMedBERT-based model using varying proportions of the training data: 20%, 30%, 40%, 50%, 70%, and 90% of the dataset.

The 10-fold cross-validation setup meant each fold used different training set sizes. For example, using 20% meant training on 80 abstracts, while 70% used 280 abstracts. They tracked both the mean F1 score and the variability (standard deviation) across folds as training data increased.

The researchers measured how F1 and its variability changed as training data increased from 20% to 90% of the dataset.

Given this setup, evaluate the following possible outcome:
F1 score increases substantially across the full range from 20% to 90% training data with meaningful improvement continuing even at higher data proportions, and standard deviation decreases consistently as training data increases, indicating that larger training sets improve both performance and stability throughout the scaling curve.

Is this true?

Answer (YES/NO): NO